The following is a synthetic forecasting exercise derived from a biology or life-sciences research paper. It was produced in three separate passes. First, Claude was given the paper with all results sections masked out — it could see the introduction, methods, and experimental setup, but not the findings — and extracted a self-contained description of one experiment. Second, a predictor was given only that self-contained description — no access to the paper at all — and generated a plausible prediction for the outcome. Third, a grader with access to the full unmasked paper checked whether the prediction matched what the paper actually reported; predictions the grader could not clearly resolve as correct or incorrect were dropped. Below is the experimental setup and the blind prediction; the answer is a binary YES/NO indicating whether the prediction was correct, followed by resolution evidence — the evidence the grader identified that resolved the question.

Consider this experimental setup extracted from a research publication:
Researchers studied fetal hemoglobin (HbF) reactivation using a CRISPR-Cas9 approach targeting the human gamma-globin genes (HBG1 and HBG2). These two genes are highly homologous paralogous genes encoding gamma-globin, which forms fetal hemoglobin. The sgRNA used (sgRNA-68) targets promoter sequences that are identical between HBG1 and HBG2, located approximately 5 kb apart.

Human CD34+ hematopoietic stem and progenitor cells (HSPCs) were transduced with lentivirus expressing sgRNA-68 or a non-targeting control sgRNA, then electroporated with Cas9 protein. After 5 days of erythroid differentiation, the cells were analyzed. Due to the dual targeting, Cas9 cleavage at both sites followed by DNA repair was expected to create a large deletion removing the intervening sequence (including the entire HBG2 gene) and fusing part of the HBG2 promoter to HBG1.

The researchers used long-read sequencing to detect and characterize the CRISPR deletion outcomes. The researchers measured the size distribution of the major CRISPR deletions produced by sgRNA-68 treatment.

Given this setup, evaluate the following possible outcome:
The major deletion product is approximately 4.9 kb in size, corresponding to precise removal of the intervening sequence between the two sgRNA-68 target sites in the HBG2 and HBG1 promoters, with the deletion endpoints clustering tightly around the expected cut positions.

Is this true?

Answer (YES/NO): YES